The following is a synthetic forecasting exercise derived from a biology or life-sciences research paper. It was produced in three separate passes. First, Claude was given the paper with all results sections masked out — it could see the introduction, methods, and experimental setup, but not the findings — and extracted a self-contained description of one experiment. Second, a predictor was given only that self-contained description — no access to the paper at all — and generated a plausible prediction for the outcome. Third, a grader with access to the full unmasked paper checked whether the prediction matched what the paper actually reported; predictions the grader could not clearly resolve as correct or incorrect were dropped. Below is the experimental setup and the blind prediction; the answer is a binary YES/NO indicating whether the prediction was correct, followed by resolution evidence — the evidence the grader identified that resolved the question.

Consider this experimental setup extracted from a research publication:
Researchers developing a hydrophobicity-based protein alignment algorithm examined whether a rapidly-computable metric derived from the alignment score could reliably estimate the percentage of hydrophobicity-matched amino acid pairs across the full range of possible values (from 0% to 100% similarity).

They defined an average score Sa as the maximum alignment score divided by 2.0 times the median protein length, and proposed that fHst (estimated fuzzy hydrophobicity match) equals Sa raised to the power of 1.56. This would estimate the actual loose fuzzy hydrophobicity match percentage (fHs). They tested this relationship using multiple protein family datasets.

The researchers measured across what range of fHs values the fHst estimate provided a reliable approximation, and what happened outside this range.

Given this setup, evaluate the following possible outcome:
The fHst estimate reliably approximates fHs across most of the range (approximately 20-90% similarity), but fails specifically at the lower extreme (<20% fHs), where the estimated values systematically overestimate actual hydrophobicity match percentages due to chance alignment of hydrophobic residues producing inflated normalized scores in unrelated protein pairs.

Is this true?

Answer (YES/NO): NO